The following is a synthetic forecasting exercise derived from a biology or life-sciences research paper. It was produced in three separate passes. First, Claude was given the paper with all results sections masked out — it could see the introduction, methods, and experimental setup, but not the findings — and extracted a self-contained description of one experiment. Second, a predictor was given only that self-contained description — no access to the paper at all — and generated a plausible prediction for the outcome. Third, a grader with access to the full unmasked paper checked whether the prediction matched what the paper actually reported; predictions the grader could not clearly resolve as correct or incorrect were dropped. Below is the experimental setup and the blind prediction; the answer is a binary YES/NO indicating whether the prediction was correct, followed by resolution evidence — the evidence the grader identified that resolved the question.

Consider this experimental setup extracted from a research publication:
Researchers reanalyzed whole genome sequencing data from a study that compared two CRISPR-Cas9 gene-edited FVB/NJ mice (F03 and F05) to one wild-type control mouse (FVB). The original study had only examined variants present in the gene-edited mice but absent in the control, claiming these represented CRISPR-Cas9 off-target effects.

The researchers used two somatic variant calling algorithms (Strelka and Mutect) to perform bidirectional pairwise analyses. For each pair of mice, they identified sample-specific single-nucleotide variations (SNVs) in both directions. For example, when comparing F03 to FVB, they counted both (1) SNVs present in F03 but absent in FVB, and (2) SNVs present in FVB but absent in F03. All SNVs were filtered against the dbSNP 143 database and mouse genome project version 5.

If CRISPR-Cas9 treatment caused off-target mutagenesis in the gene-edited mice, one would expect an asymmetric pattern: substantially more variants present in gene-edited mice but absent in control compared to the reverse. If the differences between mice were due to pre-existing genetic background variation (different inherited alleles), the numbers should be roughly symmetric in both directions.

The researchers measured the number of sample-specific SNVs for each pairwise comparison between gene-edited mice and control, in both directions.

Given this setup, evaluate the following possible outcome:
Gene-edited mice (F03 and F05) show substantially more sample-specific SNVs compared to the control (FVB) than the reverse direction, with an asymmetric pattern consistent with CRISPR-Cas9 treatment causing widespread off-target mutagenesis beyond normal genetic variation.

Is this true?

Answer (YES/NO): NO